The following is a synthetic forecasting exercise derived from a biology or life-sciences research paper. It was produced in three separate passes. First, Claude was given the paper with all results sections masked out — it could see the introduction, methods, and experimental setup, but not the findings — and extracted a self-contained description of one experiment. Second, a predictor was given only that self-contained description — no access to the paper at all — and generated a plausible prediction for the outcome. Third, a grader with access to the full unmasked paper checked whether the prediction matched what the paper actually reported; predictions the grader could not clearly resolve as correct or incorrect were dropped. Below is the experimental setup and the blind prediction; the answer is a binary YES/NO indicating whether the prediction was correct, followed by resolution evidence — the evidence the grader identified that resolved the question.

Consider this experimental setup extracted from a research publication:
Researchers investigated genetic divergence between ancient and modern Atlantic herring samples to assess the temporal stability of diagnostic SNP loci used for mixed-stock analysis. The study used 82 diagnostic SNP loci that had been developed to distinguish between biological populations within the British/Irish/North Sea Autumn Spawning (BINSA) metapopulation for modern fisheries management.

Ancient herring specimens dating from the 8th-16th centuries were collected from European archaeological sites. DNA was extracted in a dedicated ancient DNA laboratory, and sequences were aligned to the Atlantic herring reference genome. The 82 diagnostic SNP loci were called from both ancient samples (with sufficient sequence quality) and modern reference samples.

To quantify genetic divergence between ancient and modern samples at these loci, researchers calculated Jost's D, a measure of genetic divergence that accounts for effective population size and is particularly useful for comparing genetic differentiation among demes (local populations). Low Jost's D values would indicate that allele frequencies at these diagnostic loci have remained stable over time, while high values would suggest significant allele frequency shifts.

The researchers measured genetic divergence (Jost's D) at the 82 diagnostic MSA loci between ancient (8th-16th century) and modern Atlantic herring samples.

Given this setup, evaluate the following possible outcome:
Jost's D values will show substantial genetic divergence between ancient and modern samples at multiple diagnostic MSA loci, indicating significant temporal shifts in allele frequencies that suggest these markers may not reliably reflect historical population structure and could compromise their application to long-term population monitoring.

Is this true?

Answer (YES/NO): NO